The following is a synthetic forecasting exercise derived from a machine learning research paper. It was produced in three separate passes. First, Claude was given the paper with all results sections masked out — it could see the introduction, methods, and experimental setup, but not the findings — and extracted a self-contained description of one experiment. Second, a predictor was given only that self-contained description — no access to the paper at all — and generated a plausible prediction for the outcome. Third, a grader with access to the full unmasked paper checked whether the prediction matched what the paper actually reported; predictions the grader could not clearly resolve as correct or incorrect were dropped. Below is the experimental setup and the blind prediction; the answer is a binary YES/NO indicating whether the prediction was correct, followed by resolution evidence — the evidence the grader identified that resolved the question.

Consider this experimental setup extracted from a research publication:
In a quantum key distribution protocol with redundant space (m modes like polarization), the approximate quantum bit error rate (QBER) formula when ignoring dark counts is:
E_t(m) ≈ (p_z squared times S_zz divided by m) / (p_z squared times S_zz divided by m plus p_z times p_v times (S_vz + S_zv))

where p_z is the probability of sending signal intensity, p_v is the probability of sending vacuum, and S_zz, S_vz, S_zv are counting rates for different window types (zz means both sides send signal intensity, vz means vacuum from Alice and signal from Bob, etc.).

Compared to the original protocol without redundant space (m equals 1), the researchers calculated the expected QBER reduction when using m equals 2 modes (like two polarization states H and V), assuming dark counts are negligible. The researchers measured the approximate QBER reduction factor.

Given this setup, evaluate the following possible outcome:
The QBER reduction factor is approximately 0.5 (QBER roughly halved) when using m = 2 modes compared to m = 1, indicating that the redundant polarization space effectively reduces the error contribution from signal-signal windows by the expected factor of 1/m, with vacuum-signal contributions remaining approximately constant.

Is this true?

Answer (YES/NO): YES